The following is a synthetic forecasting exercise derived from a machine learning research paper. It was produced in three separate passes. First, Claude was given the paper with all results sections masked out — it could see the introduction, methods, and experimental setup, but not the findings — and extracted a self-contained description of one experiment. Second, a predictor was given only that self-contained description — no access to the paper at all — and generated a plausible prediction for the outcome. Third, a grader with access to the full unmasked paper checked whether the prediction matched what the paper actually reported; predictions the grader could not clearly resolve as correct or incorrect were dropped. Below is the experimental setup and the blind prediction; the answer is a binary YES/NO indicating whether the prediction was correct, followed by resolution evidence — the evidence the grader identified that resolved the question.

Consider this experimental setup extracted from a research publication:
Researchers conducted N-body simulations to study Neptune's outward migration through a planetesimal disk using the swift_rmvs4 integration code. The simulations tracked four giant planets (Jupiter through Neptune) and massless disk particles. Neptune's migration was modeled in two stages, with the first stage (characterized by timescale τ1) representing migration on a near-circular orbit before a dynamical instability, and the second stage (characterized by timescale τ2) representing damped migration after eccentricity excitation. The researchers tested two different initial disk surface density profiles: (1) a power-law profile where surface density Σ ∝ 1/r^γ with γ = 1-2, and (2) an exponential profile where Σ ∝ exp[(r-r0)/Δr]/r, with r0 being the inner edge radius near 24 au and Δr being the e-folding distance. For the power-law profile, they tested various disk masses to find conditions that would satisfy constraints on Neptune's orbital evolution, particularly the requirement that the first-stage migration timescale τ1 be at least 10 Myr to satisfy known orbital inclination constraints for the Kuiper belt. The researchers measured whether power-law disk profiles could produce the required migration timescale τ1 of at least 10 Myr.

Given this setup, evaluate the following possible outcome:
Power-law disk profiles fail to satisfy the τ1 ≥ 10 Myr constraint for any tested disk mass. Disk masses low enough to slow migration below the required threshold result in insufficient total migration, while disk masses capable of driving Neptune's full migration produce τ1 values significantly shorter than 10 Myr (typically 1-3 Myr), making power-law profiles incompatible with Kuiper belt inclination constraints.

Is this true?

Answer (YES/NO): NO